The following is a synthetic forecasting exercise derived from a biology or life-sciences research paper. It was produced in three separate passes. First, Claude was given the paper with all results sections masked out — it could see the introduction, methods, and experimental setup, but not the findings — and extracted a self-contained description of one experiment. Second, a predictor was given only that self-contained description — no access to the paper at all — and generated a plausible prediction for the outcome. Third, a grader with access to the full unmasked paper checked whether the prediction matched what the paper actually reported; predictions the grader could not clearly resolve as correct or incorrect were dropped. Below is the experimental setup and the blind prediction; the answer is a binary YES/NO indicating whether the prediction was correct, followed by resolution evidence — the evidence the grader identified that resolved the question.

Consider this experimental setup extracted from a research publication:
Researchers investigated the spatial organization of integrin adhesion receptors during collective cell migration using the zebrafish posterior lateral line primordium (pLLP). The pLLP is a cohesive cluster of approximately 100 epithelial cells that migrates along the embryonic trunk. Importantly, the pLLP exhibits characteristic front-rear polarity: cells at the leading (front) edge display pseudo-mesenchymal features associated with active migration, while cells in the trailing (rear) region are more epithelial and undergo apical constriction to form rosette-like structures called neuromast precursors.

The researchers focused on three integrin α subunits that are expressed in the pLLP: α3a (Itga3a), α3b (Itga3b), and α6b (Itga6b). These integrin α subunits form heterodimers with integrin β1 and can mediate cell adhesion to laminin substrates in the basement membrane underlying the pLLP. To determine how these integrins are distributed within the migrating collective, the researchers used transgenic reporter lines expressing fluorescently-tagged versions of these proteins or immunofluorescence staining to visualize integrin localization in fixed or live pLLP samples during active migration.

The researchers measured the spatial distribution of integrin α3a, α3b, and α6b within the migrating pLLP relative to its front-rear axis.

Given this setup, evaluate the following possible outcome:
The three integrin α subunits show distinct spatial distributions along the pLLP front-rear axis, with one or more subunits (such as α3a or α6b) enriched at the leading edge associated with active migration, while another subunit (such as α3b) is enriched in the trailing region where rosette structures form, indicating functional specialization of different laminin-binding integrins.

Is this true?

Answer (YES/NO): NO